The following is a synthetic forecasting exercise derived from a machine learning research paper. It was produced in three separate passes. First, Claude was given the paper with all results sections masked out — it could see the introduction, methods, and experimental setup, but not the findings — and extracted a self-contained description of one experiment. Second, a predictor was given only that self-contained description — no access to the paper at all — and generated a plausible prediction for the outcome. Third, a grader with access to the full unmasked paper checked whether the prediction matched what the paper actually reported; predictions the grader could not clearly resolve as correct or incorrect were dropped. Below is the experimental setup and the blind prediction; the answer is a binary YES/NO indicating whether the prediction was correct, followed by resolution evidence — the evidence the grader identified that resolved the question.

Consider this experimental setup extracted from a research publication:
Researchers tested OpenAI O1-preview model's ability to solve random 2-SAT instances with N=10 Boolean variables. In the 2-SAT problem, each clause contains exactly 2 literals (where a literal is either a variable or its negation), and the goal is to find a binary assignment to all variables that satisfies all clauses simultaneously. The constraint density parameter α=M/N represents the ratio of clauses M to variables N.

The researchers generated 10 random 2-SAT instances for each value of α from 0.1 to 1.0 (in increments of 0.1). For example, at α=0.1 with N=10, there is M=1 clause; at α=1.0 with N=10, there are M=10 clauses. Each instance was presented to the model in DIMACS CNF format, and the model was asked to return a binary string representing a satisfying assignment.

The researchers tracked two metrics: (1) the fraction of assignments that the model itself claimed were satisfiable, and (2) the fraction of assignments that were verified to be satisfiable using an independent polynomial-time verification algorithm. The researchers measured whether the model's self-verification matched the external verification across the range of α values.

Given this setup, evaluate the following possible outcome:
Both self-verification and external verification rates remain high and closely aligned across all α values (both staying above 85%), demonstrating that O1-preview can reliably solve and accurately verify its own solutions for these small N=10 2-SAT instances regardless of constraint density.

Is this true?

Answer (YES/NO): NO